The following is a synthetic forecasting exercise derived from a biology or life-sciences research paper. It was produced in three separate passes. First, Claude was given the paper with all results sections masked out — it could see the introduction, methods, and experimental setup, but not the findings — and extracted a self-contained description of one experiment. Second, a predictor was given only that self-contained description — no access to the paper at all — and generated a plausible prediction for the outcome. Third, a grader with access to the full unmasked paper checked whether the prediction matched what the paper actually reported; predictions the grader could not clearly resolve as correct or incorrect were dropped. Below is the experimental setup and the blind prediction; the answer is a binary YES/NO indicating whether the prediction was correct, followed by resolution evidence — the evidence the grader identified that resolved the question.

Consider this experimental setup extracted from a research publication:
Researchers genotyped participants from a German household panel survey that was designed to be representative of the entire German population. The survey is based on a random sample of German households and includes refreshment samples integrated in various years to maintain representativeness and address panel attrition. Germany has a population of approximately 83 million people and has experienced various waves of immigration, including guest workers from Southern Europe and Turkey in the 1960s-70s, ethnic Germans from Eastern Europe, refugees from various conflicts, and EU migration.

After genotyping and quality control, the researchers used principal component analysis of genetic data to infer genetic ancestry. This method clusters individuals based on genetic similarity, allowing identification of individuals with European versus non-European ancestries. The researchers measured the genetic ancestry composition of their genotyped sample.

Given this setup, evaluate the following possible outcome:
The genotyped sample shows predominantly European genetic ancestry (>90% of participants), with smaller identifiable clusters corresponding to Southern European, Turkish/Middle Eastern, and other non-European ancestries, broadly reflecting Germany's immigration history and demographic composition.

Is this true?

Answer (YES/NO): NO